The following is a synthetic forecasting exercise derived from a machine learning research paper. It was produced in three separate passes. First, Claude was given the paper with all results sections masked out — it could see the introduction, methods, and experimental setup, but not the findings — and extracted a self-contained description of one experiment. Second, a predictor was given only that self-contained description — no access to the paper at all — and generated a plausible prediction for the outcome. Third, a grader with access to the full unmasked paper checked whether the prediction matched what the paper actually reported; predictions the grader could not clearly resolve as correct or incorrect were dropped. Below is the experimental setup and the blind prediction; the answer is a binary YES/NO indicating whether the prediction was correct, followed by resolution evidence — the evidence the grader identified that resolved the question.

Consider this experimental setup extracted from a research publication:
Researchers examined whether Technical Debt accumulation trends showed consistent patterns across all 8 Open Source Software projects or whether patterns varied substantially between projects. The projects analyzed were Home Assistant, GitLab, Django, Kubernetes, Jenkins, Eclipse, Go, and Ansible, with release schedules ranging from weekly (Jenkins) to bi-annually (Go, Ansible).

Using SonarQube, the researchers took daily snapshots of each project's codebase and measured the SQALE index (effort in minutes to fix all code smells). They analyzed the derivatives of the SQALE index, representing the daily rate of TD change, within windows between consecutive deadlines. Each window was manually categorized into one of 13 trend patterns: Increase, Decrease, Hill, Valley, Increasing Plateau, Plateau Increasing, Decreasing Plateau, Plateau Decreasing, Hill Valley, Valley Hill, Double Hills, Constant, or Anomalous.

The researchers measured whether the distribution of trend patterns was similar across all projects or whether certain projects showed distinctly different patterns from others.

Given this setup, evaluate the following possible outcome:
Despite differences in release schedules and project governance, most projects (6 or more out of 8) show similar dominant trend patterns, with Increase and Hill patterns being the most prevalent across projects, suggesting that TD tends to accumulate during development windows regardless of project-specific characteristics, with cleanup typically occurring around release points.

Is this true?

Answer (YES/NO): NO